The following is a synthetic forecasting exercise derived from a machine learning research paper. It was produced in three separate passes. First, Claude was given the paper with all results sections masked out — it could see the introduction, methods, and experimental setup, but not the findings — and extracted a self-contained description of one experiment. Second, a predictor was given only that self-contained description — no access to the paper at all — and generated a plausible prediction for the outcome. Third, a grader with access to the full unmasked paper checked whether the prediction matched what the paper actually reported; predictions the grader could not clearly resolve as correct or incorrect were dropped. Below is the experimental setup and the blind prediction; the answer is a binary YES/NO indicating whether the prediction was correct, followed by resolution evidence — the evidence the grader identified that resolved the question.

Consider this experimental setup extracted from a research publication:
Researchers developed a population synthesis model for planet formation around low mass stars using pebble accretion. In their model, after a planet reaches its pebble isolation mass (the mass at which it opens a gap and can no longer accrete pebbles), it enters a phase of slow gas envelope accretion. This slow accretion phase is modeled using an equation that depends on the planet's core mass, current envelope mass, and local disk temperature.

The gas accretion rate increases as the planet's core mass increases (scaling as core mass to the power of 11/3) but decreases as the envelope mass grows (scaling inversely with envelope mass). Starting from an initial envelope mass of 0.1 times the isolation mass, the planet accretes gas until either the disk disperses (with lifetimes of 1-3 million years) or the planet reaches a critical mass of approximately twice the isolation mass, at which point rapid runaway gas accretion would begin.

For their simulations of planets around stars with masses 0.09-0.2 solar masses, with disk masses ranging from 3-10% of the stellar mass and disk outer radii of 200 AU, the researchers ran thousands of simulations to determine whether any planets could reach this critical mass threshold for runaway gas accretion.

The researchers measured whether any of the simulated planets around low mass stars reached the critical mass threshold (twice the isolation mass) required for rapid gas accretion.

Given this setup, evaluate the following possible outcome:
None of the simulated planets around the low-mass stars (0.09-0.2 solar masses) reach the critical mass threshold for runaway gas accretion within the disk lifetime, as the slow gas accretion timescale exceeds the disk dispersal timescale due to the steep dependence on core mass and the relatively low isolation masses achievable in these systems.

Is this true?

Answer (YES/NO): YES